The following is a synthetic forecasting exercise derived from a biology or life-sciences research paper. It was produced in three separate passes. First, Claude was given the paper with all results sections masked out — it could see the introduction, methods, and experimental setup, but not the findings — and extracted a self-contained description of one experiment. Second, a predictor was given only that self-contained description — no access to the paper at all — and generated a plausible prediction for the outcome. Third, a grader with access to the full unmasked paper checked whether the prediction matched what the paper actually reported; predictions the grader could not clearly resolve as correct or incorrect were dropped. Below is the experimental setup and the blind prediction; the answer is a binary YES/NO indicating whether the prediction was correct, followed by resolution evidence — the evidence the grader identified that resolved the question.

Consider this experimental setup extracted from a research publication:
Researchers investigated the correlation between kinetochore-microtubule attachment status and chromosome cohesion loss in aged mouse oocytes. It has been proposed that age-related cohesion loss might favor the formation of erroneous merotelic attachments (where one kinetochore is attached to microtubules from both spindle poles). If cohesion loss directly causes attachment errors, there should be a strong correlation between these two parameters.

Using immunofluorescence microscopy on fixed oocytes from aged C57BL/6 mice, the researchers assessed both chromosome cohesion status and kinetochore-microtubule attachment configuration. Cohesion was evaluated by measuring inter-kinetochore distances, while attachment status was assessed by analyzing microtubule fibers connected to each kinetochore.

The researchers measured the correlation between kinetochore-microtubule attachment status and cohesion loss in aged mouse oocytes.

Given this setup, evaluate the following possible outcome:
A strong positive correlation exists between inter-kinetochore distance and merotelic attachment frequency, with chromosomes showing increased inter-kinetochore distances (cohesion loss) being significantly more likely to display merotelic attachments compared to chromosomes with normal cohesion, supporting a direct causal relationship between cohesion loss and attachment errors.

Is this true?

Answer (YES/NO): NO